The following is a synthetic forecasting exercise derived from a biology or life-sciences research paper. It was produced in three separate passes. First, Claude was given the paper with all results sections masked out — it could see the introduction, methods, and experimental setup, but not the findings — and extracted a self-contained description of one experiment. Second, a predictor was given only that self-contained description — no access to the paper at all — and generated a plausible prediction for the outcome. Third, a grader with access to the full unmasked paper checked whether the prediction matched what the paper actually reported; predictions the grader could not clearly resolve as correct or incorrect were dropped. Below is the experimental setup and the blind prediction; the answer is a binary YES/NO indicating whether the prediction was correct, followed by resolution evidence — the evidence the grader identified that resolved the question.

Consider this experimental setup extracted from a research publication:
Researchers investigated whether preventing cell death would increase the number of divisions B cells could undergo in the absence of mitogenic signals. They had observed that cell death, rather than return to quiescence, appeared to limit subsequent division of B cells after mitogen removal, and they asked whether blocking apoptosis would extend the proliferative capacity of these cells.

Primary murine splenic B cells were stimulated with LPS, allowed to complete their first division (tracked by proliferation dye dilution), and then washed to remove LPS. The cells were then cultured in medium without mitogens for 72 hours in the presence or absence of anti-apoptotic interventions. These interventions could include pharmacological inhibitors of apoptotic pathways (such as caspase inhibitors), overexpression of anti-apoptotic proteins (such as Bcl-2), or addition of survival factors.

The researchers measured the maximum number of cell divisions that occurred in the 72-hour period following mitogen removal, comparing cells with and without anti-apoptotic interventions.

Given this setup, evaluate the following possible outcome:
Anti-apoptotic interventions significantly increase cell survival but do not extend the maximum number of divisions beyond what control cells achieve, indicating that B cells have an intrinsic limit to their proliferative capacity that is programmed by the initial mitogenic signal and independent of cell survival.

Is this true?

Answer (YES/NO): NO